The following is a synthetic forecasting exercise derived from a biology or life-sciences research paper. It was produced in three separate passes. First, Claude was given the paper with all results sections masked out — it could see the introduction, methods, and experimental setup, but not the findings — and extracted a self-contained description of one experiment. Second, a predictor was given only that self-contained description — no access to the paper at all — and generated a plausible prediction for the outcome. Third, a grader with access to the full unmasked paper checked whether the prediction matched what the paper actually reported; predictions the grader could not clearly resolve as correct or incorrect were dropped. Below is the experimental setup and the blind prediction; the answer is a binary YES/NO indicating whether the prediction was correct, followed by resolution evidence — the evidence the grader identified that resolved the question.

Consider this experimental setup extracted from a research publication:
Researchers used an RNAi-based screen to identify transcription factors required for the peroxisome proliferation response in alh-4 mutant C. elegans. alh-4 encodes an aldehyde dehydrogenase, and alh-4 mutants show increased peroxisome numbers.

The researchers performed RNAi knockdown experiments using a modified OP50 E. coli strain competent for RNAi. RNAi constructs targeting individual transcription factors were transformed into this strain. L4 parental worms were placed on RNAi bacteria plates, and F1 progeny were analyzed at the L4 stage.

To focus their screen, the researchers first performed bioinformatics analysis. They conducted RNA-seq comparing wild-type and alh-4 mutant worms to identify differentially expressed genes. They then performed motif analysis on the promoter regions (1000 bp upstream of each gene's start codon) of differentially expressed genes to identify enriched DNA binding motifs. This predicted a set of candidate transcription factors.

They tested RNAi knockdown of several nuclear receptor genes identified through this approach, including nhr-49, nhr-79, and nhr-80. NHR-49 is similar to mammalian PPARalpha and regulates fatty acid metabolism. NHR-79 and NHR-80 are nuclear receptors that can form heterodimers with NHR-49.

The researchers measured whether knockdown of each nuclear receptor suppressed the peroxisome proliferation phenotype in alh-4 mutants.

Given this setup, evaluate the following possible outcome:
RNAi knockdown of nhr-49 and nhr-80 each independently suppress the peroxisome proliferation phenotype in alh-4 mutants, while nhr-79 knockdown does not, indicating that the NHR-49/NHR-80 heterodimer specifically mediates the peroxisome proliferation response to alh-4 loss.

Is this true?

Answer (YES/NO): NO